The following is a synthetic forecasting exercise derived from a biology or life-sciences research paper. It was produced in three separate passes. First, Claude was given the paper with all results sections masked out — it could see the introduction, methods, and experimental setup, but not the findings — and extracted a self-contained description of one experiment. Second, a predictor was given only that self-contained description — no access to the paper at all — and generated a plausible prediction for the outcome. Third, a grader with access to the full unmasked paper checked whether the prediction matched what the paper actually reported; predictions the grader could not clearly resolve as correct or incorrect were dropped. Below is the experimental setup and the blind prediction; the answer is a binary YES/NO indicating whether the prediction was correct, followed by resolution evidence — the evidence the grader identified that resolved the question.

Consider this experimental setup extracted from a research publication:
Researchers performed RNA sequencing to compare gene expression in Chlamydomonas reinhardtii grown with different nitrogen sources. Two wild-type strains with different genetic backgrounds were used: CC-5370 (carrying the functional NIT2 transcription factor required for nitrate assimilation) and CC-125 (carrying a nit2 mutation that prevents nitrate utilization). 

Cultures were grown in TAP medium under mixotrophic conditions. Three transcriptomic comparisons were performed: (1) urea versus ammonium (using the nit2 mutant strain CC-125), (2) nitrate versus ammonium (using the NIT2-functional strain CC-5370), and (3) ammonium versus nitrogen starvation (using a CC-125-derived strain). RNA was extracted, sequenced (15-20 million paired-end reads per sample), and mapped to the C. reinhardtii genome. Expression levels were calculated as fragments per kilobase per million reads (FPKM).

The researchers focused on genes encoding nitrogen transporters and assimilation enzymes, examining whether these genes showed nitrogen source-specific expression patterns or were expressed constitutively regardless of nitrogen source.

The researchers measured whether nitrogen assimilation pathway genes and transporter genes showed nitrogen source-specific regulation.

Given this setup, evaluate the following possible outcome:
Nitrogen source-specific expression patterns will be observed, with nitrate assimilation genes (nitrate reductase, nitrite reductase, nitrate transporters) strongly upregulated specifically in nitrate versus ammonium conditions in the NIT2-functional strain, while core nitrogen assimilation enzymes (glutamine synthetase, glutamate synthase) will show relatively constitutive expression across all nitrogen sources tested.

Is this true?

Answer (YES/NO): YES